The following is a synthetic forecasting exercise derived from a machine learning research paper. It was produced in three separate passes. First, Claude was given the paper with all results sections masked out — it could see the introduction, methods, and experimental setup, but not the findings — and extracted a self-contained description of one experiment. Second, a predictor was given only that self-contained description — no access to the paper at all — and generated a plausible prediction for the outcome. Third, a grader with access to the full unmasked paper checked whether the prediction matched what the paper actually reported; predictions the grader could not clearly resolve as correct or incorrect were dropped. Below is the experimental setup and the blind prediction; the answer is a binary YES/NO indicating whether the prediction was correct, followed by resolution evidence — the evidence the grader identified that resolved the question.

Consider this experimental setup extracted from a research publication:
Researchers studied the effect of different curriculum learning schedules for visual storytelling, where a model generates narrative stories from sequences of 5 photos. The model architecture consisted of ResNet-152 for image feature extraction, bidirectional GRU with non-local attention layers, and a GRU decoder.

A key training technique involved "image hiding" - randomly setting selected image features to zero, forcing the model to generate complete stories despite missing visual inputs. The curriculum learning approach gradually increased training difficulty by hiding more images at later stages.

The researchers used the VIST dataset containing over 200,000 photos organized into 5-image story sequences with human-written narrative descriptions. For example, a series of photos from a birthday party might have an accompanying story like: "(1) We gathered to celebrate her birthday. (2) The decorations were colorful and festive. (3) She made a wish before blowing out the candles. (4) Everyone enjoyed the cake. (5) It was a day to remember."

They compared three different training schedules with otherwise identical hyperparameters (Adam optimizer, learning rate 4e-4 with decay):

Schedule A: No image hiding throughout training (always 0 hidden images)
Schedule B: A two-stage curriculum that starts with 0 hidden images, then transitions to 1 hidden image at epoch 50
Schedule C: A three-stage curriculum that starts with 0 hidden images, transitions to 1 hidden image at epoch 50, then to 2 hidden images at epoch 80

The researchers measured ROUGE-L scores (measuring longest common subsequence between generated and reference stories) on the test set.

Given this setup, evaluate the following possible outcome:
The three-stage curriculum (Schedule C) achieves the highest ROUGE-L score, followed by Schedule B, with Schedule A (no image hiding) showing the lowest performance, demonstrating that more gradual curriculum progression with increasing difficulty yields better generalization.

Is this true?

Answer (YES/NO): NO